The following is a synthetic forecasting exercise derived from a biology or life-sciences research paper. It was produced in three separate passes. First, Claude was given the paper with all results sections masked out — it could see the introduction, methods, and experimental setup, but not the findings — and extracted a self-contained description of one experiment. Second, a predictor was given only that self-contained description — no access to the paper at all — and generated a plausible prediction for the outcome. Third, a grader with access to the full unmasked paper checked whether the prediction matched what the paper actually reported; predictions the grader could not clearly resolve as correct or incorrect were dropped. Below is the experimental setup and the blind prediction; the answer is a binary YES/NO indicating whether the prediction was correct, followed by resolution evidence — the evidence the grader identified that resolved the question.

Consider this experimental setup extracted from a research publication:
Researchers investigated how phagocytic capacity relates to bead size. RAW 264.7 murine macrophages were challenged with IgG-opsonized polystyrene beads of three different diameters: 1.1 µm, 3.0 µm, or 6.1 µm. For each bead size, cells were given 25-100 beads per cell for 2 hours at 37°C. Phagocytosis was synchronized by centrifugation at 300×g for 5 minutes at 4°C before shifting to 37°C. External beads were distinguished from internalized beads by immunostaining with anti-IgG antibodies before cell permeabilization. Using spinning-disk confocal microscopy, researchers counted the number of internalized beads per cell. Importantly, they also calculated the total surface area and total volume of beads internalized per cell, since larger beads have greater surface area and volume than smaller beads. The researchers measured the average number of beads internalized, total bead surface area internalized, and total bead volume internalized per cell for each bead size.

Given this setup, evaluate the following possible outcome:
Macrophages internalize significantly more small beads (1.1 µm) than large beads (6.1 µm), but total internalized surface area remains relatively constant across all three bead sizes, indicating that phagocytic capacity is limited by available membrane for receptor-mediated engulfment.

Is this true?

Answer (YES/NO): NO